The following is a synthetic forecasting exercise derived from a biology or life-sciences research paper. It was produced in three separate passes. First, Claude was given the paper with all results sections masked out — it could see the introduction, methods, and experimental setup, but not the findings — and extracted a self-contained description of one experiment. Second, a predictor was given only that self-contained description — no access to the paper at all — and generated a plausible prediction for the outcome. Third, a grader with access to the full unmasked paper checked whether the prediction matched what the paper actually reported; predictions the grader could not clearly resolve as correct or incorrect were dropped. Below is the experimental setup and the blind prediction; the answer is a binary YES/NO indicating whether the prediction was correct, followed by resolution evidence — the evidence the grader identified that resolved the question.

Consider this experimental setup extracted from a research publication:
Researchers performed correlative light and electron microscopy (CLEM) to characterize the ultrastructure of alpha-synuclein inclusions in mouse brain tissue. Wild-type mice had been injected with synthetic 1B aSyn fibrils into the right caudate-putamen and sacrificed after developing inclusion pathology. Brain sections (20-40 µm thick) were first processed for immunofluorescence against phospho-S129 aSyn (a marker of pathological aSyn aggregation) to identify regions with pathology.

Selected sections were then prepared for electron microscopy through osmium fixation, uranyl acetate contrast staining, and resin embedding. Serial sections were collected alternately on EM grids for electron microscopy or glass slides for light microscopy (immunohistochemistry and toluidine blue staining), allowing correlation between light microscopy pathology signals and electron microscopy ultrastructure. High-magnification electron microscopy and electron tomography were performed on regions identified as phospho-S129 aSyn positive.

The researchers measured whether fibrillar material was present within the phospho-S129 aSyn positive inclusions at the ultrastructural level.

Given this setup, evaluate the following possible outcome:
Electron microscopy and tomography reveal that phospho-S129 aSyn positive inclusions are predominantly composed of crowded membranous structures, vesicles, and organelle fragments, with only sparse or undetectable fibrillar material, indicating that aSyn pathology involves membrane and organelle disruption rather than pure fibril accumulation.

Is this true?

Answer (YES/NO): NO